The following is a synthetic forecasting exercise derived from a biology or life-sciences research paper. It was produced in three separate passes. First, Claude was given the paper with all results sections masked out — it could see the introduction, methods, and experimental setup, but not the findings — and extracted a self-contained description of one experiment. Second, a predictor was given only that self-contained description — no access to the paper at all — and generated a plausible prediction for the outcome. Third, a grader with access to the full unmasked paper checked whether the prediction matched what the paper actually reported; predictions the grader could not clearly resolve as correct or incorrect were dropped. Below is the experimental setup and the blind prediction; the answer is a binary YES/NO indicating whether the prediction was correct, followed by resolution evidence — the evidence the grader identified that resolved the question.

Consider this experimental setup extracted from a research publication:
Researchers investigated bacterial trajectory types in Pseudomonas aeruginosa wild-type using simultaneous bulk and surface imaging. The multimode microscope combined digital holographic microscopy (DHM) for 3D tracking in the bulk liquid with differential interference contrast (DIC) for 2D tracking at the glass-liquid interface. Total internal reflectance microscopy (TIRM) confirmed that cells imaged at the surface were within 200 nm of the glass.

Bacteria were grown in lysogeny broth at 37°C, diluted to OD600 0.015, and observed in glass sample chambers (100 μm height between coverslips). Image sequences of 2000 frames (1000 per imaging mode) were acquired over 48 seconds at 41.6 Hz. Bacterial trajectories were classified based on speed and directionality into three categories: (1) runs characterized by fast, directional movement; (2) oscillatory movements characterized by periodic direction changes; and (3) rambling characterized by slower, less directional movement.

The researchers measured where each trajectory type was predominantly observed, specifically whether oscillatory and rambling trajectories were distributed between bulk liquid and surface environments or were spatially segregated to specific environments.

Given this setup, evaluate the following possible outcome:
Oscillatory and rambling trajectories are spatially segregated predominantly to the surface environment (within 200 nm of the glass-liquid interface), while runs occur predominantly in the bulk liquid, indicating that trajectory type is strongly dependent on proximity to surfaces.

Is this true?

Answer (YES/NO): NO